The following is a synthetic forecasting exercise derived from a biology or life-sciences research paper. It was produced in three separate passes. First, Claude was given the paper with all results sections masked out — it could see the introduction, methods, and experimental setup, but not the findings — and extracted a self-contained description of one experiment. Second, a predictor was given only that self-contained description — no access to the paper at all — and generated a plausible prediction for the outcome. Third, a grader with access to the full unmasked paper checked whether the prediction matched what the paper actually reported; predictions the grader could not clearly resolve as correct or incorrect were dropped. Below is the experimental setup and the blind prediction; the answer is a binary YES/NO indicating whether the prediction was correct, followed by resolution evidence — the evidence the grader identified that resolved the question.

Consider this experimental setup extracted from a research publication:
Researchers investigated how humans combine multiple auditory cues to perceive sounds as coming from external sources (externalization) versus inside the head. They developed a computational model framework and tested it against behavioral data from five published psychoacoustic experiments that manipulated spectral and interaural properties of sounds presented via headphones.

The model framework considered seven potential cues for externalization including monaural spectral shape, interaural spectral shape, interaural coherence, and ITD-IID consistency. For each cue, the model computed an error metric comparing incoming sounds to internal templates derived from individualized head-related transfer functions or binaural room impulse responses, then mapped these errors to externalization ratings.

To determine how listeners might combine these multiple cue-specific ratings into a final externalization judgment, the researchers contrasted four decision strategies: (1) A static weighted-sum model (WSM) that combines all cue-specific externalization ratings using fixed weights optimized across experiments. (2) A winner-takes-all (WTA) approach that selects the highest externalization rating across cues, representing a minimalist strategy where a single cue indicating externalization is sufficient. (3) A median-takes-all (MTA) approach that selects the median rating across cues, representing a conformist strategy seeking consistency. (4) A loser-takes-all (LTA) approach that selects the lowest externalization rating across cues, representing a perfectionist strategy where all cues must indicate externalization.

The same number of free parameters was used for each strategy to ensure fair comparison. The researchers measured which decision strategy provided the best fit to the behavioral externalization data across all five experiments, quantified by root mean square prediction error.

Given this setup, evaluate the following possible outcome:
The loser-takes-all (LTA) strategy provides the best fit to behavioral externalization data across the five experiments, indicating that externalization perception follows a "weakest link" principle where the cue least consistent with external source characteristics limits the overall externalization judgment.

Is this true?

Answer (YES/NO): NO